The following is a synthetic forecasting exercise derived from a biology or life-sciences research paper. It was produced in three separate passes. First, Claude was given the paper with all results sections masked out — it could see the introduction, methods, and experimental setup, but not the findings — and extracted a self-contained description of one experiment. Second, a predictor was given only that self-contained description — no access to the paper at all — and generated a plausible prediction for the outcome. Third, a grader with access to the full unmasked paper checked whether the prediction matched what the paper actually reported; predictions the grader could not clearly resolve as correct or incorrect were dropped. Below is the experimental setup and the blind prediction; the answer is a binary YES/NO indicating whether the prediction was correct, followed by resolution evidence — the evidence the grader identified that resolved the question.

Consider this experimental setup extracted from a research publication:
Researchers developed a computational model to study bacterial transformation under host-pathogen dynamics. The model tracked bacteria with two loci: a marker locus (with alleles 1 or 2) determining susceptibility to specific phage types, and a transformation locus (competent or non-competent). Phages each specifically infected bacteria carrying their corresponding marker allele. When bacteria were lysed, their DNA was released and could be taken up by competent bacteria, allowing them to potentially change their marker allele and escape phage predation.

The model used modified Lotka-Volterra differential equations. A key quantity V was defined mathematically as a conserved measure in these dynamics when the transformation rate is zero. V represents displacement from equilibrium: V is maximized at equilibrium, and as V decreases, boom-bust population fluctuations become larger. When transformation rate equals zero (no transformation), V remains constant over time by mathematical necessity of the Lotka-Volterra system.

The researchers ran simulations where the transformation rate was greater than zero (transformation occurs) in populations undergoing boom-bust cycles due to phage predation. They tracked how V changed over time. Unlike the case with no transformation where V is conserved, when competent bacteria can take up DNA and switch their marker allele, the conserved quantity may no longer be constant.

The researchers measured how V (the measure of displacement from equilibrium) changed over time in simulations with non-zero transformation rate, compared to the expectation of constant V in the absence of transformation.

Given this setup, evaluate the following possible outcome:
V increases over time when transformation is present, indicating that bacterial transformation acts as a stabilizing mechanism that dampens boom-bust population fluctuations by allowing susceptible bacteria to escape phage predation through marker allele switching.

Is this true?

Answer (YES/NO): YES